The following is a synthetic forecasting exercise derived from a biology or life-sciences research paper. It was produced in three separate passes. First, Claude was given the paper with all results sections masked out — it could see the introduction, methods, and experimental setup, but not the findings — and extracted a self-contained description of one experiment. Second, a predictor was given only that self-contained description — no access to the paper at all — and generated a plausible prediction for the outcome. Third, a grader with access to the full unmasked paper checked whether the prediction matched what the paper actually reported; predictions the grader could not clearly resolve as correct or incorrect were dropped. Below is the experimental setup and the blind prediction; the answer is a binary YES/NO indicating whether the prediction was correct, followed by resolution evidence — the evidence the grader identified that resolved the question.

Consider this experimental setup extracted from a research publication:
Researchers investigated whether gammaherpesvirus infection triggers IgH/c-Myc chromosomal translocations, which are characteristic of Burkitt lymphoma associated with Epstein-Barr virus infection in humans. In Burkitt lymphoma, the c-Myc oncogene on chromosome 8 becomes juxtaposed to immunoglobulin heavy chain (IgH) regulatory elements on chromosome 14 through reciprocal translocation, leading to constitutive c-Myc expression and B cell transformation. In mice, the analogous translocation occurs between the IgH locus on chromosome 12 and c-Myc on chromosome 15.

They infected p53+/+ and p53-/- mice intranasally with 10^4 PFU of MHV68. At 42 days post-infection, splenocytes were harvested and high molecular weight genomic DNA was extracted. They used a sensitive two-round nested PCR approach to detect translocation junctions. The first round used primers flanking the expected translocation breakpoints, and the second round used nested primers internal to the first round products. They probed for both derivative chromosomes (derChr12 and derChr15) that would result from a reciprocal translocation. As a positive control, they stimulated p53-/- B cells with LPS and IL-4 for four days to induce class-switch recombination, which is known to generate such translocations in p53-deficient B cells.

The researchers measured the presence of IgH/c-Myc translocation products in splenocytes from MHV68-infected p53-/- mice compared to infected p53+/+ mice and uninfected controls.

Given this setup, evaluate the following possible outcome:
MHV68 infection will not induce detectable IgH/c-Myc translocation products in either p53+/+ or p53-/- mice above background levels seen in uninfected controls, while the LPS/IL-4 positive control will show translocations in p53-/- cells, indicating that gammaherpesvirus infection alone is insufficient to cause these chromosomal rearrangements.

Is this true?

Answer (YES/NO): NO